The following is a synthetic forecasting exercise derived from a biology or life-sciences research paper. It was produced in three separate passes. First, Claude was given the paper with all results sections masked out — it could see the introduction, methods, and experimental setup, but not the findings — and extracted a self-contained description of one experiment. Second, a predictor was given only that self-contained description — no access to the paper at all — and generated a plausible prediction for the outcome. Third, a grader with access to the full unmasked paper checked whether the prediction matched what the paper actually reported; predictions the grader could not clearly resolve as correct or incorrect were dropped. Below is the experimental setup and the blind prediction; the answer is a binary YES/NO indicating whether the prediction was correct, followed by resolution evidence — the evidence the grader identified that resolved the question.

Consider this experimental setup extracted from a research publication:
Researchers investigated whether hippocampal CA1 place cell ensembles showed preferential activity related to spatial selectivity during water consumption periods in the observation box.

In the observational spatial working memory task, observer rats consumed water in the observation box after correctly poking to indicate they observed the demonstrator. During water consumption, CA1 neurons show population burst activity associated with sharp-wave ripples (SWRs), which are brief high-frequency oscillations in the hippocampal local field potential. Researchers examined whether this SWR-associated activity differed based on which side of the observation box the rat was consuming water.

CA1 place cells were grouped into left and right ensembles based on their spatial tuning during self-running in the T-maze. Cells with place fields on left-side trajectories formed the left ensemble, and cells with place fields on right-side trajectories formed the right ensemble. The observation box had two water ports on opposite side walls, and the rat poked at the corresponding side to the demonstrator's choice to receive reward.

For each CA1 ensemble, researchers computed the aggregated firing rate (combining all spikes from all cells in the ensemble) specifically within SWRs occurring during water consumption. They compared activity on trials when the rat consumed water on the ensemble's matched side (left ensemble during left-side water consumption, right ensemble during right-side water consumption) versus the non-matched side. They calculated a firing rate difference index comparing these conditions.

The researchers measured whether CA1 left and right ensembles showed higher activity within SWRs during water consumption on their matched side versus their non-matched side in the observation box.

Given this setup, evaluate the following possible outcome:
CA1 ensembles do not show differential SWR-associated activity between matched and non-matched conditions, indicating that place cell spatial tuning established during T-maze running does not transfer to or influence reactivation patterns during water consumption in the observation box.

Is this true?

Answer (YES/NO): NO